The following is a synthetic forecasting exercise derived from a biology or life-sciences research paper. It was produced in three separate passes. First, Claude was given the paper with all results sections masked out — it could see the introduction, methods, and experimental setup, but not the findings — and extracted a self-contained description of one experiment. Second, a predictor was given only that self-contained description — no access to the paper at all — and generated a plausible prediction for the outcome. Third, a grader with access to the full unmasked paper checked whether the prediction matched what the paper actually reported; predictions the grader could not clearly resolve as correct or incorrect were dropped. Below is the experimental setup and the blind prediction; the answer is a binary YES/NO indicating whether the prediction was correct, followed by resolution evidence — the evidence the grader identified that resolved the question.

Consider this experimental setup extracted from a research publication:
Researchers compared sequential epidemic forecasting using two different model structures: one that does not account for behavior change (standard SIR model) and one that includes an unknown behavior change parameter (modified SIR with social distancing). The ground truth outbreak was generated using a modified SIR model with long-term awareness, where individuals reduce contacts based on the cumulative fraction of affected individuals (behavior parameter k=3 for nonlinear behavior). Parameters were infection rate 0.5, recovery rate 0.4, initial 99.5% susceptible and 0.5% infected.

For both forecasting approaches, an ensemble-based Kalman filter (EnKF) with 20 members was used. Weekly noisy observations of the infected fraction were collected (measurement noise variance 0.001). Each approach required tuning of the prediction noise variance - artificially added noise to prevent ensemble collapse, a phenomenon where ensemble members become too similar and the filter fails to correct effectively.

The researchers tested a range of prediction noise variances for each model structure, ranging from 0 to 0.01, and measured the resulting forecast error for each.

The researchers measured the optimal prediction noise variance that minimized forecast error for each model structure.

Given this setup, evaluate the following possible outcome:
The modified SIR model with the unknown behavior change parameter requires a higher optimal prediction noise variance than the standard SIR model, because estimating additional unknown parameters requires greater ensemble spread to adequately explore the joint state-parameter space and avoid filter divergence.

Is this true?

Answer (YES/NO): YES